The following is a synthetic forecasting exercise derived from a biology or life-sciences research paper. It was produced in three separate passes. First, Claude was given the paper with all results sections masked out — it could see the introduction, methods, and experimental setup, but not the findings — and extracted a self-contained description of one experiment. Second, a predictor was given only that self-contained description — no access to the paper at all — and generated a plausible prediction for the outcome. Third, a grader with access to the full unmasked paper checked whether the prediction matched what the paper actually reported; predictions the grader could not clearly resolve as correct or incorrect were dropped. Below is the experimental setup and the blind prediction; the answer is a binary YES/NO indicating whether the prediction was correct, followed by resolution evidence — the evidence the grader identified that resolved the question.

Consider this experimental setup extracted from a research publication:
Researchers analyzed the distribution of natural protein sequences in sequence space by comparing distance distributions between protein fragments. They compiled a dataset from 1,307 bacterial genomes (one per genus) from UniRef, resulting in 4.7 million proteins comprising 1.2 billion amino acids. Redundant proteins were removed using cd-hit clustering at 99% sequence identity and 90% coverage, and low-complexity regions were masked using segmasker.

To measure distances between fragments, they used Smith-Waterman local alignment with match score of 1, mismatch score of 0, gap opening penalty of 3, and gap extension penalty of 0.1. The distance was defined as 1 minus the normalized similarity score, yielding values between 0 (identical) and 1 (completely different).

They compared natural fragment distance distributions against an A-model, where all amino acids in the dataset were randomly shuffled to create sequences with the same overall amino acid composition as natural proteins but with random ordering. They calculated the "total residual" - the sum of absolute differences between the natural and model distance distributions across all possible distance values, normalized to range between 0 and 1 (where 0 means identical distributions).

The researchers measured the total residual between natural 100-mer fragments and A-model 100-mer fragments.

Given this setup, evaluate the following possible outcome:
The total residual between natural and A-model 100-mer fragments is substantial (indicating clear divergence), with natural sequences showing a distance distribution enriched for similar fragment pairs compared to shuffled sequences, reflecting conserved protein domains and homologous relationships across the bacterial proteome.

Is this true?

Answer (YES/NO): NO